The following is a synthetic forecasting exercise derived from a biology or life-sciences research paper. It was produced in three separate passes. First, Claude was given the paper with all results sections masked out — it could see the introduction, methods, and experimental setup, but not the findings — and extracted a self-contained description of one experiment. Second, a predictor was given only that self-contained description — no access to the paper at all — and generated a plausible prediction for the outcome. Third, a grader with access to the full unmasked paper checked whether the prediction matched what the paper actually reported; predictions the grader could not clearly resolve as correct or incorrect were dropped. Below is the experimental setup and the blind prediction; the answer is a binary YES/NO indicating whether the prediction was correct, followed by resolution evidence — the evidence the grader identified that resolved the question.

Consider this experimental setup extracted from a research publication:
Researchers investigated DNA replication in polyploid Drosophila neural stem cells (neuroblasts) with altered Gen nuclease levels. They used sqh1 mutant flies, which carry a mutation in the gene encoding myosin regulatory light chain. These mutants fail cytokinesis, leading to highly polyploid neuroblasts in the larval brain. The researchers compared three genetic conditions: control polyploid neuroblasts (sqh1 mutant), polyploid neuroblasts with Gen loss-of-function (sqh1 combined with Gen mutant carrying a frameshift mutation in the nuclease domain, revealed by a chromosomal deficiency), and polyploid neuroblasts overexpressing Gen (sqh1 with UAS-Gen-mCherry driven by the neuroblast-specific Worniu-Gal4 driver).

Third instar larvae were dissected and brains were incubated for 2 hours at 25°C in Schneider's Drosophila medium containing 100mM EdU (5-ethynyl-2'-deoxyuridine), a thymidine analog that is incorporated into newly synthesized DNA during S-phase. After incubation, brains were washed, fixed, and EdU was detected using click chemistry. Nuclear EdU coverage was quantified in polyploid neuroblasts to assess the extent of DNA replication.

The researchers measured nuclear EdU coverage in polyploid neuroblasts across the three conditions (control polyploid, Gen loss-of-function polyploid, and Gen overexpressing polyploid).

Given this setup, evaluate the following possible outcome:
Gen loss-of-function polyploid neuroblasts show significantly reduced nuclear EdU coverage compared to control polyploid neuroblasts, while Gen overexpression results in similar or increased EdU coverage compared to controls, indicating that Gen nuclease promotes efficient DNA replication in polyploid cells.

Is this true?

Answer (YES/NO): YES